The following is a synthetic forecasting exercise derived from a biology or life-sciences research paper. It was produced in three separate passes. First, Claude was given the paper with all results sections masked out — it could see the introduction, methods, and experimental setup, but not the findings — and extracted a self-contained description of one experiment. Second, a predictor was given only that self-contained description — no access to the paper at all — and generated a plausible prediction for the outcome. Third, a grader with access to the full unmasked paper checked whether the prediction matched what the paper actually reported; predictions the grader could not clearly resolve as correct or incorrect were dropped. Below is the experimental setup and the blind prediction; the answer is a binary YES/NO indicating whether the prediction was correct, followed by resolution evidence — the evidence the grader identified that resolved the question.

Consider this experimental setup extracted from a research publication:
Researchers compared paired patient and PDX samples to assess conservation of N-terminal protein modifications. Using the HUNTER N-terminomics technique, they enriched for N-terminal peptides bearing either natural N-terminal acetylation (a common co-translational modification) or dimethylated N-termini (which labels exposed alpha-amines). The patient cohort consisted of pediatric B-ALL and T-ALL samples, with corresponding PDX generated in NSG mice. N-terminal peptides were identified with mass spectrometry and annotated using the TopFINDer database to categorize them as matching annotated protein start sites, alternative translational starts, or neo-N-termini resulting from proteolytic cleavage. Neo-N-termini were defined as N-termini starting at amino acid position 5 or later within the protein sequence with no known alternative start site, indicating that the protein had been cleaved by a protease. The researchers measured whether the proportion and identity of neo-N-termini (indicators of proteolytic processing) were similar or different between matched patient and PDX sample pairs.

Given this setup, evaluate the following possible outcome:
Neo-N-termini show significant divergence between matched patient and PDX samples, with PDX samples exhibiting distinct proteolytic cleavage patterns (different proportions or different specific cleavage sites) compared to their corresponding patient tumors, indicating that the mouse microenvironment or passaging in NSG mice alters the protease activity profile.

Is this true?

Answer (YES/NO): YES